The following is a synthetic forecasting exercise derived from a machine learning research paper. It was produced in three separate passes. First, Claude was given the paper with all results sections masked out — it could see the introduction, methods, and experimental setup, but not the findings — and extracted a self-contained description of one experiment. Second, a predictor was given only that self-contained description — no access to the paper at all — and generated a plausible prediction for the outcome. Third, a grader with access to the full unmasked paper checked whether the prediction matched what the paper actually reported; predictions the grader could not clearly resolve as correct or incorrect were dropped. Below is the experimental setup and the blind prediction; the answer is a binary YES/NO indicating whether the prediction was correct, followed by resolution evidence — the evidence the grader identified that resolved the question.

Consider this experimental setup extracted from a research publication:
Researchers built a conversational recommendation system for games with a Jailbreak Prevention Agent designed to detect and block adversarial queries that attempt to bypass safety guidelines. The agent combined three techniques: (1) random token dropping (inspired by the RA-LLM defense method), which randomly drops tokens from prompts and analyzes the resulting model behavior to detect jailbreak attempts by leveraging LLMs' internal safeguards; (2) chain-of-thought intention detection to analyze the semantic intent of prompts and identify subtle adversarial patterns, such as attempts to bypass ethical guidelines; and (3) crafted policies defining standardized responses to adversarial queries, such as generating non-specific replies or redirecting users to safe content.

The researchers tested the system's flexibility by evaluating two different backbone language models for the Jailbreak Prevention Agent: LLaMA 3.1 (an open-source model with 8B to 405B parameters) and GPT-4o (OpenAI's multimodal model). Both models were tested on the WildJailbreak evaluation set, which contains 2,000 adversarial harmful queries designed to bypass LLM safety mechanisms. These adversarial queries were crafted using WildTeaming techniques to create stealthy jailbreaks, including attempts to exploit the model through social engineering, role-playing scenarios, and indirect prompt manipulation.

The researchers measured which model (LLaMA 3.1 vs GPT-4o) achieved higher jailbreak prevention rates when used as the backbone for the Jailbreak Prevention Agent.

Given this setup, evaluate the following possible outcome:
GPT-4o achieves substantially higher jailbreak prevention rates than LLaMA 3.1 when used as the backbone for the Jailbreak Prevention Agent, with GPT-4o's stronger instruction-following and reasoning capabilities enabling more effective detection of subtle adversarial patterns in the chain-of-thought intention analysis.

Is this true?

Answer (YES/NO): NO